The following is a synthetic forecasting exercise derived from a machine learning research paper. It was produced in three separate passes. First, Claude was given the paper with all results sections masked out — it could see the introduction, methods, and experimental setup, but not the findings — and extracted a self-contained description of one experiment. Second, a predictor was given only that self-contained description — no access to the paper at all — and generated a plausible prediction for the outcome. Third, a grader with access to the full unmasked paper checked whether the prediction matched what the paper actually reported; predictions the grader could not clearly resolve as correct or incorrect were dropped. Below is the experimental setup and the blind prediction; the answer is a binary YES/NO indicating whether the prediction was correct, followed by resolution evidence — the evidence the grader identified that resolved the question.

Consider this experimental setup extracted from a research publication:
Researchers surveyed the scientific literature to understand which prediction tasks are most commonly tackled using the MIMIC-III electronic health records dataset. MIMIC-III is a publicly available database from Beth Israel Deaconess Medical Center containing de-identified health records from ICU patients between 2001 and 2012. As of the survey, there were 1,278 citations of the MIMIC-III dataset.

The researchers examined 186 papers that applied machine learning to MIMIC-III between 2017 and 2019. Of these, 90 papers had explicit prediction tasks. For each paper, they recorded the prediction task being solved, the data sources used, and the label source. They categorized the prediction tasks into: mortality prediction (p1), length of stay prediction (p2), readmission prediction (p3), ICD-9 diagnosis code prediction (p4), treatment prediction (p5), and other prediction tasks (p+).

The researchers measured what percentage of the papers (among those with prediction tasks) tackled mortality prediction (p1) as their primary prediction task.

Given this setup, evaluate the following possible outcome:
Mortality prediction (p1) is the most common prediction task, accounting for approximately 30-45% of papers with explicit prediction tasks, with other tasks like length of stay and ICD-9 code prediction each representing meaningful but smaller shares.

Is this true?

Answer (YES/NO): YES